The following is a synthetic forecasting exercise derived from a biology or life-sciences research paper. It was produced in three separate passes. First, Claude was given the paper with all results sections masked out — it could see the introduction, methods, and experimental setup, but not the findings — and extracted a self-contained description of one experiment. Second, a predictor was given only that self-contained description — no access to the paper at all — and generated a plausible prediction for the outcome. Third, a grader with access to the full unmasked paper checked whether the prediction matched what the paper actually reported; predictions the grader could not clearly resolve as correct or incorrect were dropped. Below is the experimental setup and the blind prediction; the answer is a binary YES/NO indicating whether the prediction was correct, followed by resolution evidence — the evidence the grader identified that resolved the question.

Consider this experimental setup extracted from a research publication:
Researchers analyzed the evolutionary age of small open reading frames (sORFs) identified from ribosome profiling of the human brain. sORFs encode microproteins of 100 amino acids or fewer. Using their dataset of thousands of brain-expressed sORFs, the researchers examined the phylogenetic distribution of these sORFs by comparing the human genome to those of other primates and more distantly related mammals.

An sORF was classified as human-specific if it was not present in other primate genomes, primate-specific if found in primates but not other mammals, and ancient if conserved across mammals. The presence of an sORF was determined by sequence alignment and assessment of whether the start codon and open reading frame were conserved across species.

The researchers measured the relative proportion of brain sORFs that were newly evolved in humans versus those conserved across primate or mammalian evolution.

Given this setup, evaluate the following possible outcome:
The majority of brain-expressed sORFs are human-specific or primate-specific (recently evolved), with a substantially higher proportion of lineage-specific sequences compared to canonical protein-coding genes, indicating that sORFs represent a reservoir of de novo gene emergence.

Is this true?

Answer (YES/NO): YES